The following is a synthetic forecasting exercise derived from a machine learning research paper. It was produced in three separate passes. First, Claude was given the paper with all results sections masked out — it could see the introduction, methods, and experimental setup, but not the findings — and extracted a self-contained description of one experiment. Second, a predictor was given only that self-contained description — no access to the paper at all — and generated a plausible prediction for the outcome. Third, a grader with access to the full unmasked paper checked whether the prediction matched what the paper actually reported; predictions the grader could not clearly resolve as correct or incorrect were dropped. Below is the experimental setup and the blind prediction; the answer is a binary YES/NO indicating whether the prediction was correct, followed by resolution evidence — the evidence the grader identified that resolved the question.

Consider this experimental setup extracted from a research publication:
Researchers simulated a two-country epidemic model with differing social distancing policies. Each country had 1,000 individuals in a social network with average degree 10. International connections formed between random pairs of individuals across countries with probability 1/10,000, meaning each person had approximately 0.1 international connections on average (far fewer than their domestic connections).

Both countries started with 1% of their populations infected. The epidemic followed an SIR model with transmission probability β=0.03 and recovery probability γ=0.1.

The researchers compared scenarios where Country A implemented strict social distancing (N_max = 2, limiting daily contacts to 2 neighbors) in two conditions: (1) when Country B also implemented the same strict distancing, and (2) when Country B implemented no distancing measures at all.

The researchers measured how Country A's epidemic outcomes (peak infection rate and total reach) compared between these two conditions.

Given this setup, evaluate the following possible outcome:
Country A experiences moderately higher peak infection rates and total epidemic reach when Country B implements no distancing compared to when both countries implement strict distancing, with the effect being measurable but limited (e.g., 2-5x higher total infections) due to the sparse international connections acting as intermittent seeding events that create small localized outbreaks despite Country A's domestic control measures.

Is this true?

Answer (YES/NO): NO